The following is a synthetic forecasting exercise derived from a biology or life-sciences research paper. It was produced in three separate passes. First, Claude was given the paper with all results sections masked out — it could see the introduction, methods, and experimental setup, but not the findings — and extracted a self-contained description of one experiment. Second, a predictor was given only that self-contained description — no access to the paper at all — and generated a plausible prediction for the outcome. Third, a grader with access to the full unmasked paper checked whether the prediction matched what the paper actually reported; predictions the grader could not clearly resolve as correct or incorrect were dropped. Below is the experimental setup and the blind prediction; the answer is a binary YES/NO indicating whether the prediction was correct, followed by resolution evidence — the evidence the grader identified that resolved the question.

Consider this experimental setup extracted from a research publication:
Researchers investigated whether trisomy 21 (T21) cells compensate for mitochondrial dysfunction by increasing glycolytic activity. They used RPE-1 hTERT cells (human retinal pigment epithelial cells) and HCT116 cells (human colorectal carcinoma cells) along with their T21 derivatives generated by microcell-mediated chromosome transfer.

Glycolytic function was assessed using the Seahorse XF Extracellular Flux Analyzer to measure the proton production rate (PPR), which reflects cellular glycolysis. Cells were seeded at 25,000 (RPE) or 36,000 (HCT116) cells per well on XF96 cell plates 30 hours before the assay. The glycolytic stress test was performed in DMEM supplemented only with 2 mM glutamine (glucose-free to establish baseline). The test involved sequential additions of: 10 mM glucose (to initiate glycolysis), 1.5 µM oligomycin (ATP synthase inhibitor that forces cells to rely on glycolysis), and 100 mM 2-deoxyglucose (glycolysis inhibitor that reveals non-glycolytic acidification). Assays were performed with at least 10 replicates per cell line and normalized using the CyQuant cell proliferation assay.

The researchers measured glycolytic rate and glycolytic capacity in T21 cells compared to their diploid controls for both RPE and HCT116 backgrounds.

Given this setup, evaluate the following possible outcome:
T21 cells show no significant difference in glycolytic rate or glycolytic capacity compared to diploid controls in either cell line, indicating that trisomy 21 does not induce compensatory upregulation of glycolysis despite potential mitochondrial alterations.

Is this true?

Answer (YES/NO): NO